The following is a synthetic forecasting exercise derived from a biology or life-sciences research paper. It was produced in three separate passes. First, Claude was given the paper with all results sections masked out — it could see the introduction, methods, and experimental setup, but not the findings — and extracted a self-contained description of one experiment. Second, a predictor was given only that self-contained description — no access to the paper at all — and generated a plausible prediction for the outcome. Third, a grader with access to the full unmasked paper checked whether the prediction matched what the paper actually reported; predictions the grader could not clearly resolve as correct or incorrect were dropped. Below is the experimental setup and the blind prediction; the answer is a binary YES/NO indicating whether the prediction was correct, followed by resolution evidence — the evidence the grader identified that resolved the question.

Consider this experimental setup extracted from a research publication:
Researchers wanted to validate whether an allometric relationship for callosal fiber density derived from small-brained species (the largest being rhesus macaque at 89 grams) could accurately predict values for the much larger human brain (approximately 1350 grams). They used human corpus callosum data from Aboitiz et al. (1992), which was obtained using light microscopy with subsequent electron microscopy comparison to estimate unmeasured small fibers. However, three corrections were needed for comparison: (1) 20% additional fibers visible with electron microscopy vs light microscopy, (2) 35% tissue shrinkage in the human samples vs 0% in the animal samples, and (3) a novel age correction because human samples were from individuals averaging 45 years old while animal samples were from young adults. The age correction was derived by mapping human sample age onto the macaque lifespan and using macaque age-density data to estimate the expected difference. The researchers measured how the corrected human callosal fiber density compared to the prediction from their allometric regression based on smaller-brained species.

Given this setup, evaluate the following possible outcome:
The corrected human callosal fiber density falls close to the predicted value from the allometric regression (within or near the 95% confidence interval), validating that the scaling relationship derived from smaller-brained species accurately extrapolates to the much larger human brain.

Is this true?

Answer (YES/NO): YES